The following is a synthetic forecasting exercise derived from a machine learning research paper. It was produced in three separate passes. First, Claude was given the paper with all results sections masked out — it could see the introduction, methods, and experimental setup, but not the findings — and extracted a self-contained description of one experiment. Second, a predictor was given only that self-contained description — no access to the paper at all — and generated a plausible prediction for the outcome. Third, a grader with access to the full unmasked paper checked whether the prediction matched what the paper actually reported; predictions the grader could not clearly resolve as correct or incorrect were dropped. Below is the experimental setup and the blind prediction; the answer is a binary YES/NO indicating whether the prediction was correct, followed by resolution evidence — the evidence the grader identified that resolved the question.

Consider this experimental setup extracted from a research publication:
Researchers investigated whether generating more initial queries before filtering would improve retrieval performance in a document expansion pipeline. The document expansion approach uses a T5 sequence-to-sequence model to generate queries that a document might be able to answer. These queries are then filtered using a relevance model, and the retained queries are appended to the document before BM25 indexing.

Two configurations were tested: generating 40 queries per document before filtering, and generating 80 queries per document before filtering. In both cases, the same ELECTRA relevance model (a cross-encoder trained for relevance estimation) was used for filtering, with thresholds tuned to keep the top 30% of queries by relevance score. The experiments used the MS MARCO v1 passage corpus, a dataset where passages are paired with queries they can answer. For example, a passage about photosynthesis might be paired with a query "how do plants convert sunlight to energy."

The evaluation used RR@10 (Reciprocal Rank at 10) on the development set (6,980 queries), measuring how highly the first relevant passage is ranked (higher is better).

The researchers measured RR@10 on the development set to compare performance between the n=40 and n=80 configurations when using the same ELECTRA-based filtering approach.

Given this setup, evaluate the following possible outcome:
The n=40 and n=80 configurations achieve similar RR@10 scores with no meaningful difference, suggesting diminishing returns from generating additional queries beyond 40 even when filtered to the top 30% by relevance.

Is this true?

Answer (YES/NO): NO